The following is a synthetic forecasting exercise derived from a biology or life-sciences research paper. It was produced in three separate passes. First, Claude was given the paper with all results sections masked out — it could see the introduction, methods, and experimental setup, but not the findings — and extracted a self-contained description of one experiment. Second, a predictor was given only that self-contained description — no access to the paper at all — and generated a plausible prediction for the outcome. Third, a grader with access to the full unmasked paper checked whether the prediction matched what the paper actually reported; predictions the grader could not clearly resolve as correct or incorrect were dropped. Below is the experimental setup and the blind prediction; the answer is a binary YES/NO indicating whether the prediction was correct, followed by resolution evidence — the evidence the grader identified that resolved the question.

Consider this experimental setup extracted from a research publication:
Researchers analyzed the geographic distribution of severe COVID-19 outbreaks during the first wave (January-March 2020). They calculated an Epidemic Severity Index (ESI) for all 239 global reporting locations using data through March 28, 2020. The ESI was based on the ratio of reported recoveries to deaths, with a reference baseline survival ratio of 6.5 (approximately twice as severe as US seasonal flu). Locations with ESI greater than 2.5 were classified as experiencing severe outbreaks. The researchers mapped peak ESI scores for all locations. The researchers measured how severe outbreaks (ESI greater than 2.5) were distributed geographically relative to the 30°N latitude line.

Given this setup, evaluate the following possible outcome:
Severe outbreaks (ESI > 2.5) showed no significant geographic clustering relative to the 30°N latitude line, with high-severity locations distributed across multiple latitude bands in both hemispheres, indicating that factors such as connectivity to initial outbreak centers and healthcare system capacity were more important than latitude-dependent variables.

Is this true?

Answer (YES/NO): NO